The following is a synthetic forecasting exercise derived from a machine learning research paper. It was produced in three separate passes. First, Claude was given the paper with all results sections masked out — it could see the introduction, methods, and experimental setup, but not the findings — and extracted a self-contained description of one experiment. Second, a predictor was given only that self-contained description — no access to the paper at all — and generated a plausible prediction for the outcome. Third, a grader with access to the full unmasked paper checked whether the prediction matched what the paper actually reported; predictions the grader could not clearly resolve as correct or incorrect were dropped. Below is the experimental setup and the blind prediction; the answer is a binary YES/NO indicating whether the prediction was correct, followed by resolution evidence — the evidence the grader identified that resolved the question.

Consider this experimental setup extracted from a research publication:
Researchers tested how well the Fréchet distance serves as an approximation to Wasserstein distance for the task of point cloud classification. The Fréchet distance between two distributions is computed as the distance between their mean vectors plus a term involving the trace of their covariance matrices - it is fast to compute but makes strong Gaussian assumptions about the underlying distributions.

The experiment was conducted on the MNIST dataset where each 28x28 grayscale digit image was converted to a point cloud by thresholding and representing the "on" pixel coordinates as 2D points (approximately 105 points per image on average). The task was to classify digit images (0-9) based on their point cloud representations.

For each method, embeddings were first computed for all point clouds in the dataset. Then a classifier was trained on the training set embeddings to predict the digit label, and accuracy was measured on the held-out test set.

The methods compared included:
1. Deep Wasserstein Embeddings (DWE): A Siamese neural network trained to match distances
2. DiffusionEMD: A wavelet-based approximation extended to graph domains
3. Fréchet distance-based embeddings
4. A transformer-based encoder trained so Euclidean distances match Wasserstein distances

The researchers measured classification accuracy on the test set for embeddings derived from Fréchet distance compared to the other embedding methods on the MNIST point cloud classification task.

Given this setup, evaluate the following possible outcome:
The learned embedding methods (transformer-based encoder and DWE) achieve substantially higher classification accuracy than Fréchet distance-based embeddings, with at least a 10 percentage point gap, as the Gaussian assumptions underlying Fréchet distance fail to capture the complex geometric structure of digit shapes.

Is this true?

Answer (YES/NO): YES